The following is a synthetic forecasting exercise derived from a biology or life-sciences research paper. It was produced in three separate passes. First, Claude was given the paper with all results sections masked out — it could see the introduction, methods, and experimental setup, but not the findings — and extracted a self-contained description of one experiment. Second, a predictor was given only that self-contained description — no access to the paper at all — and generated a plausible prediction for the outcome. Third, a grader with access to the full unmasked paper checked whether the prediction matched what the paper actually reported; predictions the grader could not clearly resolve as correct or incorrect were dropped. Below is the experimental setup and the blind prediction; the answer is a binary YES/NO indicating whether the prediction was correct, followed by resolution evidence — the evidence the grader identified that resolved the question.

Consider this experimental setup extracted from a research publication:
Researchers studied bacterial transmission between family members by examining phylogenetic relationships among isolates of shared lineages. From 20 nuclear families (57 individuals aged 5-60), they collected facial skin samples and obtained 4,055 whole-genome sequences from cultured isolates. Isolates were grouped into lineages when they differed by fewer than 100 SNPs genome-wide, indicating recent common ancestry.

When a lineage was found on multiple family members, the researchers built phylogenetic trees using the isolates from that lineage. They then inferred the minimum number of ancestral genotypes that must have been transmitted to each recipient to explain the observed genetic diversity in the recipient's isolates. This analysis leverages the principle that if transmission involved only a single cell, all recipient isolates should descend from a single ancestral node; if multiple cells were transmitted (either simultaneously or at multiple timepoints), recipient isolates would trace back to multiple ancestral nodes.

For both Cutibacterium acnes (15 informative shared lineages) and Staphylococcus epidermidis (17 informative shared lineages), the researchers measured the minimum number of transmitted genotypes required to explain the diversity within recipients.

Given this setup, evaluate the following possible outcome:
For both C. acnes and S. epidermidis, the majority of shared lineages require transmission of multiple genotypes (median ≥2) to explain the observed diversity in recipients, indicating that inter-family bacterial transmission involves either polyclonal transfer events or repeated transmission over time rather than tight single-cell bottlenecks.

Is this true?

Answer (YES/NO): YES